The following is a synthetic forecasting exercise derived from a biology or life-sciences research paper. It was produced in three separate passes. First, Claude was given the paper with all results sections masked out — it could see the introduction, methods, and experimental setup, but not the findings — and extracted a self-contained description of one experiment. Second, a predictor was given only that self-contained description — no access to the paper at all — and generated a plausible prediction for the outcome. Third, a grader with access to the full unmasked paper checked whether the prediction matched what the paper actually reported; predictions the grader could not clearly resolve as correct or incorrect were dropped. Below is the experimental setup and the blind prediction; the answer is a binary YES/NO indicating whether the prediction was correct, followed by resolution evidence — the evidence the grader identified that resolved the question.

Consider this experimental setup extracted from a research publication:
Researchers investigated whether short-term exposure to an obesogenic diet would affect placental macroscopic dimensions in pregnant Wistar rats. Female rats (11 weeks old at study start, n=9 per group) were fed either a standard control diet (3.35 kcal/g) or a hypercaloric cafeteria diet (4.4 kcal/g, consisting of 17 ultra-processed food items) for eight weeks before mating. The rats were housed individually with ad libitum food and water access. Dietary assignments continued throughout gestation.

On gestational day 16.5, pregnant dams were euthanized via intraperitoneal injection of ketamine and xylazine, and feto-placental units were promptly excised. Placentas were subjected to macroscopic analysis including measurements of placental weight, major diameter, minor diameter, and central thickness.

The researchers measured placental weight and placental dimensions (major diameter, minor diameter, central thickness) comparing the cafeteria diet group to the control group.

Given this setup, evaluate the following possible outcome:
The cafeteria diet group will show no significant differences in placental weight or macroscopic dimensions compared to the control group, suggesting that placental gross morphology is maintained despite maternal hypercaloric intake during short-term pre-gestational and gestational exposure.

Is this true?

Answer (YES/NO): YES